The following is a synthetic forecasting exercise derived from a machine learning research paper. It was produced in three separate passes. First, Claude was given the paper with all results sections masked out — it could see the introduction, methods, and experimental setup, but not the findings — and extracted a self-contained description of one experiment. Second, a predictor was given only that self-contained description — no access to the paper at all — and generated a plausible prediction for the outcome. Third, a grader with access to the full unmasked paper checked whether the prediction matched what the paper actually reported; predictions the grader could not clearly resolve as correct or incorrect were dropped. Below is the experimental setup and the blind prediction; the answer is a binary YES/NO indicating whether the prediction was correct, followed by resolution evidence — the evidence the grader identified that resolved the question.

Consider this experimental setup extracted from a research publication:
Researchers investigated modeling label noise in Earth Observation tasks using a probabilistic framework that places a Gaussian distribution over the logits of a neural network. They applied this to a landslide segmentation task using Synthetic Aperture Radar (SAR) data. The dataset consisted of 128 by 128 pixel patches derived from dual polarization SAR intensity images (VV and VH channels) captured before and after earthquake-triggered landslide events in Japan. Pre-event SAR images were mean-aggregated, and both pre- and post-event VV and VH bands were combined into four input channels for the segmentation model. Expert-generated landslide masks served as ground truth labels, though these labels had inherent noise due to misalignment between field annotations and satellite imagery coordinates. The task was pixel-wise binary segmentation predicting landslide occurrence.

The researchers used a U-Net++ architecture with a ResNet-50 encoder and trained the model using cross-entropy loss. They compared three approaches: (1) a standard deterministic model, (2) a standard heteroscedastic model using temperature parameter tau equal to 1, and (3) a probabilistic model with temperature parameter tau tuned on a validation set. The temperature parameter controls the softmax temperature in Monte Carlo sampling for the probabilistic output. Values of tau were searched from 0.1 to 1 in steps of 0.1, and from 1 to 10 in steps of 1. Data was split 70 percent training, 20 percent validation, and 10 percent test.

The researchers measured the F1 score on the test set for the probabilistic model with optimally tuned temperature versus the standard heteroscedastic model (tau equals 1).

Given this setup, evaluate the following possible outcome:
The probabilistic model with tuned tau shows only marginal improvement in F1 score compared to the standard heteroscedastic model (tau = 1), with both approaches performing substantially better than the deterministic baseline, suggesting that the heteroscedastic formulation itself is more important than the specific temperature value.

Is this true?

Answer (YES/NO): NO